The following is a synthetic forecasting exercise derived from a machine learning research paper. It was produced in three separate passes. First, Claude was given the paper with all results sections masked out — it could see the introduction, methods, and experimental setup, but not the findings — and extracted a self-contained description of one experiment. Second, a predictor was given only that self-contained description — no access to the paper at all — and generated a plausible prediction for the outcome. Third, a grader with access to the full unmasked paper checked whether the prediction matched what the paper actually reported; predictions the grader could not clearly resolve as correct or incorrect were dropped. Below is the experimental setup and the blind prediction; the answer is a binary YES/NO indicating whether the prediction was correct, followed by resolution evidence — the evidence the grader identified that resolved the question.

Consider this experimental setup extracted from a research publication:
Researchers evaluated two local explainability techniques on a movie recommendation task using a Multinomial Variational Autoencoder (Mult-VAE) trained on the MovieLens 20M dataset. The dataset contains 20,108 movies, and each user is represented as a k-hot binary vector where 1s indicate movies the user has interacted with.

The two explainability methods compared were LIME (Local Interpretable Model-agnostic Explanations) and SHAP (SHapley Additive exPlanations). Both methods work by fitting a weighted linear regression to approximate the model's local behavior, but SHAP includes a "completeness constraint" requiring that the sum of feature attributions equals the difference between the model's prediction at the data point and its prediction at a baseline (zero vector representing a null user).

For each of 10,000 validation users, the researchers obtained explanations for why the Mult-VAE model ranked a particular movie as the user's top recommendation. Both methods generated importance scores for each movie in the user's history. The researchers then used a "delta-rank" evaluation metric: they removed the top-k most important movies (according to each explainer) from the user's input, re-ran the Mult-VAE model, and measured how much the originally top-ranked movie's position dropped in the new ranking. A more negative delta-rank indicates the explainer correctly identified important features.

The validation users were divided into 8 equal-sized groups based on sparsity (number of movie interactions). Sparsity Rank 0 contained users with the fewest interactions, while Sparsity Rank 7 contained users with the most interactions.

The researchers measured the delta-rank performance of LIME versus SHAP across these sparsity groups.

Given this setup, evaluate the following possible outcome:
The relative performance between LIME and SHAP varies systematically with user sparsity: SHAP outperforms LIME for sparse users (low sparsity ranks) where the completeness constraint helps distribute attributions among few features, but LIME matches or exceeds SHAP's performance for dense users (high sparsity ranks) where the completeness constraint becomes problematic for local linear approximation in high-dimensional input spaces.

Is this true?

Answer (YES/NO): YES